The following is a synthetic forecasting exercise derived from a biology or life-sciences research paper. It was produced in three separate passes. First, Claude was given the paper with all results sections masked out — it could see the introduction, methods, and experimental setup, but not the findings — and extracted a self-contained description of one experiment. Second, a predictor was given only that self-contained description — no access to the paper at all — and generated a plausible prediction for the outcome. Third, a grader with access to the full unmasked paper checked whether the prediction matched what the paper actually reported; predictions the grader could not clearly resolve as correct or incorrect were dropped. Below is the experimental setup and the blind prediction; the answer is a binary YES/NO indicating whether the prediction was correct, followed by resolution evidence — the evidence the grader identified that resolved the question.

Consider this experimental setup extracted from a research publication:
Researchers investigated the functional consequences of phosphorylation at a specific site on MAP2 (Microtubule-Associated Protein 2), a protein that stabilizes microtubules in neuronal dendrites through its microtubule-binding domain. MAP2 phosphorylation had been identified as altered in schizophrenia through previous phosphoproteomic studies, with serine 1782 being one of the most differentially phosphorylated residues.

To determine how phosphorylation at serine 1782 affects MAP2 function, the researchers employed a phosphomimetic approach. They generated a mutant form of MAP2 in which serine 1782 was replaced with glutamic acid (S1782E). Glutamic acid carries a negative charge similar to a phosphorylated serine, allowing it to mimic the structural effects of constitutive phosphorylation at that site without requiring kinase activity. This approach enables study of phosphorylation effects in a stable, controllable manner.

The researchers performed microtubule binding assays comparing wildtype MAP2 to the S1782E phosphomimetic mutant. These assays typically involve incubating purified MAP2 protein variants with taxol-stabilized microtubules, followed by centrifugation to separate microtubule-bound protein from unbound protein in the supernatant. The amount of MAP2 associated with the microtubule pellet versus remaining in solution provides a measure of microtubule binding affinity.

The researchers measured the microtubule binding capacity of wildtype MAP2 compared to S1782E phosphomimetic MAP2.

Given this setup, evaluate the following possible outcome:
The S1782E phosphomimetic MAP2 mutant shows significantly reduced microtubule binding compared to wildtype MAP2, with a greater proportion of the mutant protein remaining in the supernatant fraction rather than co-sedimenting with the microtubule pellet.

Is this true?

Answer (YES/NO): YES